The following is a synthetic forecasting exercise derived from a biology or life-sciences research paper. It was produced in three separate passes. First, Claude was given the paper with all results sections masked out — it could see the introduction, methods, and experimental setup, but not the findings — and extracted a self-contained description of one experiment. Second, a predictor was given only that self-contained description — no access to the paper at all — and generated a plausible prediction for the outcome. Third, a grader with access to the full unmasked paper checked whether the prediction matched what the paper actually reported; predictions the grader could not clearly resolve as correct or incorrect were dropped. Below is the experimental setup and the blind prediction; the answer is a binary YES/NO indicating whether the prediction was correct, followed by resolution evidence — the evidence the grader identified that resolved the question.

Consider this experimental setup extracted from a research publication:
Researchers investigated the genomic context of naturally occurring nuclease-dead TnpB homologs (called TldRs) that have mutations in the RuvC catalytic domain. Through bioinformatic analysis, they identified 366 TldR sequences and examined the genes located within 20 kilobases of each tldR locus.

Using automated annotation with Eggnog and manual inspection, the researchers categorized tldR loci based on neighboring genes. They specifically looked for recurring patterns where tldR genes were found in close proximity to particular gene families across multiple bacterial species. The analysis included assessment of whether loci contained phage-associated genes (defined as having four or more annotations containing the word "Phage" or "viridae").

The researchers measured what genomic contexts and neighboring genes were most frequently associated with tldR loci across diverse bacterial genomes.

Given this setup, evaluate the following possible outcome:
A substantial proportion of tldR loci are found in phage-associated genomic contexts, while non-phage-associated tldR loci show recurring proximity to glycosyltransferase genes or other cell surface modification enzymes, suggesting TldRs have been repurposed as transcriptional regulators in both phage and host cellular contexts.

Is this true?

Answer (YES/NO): NO